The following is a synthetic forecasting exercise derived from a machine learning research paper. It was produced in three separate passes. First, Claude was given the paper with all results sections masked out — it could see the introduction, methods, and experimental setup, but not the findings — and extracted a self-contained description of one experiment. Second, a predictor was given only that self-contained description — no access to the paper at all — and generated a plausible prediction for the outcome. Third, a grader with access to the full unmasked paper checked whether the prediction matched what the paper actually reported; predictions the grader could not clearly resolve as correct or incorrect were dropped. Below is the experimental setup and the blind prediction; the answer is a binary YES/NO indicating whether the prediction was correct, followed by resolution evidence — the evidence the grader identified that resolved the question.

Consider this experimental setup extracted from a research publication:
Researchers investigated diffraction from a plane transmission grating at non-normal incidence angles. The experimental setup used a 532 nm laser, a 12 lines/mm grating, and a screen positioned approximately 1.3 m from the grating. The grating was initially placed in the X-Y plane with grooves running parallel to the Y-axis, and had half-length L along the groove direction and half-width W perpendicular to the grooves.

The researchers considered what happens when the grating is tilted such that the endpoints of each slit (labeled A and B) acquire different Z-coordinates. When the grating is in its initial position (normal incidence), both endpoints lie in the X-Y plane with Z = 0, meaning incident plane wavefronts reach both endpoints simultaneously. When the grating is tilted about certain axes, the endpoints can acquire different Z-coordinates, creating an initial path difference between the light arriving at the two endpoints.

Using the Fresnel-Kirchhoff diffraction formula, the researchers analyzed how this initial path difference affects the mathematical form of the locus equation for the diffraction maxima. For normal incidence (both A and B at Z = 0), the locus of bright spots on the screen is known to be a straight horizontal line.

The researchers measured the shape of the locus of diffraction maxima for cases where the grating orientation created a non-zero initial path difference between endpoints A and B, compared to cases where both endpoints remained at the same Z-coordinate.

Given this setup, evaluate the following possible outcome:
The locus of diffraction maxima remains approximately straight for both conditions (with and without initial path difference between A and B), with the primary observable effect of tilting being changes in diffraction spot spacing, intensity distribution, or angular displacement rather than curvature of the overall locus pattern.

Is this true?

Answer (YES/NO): NO